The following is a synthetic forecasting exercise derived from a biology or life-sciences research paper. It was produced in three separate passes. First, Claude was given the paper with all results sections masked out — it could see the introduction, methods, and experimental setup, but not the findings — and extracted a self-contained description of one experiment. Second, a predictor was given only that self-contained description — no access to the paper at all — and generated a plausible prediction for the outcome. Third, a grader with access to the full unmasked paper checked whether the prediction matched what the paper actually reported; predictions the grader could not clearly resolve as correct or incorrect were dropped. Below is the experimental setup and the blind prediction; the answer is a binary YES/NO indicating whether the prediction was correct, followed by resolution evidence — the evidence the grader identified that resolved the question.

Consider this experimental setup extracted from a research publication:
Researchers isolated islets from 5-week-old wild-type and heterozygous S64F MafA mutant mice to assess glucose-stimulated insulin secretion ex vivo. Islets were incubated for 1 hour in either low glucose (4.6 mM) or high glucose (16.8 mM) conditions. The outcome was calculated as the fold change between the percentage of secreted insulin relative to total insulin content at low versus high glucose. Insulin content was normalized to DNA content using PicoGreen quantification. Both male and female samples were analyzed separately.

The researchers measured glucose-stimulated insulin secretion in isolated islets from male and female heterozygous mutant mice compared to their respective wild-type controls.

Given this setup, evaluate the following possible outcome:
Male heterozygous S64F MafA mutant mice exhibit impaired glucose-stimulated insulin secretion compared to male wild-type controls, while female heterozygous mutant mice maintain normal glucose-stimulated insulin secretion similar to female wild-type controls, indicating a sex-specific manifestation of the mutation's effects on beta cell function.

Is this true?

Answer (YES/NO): YES